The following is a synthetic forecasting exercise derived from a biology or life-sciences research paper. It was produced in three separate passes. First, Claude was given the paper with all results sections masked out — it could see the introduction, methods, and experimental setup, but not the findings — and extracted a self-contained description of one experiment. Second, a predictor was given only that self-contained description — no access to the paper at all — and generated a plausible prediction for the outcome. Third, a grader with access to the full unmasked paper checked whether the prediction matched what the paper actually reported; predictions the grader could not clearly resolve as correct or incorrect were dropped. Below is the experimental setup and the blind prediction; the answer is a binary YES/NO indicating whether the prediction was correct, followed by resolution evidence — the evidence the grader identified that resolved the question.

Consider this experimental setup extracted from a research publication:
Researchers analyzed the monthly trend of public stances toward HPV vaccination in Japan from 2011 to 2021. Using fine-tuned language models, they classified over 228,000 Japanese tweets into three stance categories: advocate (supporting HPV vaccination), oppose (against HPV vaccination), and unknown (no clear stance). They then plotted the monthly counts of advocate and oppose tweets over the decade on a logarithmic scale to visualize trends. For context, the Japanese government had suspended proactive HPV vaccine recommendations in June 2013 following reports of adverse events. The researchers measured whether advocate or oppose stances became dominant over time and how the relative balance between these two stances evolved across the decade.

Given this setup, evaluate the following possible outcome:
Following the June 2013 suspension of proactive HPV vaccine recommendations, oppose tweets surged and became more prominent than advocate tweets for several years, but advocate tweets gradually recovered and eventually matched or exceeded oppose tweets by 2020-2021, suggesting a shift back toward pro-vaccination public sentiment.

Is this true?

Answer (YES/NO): NO